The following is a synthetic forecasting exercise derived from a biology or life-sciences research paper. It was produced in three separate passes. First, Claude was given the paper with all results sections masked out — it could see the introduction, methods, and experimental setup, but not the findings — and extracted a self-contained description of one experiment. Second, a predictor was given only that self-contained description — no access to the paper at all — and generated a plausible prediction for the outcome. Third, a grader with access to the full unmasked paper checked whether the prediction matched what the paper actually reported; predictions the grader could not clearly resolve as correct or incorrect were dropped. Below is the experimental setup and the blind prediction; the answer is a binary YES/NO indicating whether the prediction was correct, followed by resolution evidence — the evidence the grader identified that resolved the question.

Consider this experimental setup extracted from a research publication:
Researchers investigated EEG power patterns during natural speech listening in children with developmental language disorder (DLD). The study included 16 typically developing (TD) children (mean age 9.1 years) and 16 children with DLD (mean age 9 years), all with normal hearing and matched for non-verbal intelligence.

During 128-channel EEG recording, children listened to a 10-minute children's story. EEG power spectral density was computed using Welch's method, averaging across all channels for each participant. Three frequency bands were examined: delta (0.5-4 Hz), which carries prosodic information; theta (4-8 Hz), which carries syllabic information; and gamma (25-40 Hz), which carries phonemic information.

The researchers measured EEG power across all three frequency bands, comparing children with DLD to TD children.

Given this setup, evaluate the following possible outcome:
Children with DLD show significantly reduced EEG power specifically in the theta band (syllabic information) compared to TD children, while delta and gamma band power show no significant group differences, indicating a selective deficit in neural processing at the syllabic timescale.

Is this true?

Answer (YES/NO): NO